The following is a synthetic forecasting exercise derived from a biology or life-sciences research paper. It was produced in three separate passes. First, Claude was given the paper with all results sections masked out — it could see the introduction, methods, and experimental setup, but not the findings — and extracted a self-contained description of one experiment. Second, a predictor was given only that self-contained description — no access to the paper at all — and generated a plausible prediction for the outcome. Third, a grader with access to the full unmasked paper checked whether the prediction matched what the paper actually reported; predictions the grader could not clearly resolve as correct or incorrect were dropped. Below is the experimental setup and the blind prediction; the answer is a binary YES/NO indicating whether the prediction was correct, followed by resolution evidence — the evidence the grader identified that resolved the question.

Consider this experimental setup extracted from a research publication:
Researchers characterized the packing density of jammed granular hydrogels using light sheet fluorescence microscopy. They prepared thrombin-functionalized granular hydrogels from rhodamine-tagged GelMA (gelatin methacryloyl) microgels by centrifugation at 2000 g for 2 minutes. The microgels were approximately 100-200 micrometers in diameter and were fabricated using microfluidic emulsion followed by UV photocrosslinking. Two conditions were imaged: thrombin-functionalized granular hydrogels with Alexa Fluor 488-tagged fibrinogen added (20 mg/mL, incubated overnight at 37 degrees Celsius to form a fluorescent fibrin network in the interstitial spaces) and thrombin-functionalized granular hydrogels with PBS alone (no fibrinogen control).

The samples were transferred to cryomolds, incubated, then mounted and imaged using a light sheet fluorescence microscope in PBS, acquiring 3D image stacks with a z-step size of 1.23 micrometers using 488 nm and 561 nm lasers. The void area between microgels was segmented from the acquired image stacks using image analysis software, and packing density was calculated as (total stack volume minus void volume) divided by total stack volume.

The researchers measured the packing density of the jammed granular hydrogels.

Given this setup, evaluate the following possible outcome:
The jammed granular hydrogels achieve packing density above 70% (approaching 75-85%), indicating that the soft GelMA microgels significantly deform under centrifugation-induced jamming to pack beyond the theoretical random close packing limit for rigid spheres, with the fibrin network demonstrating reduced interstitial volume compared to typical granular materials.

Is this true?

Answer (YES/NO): NO